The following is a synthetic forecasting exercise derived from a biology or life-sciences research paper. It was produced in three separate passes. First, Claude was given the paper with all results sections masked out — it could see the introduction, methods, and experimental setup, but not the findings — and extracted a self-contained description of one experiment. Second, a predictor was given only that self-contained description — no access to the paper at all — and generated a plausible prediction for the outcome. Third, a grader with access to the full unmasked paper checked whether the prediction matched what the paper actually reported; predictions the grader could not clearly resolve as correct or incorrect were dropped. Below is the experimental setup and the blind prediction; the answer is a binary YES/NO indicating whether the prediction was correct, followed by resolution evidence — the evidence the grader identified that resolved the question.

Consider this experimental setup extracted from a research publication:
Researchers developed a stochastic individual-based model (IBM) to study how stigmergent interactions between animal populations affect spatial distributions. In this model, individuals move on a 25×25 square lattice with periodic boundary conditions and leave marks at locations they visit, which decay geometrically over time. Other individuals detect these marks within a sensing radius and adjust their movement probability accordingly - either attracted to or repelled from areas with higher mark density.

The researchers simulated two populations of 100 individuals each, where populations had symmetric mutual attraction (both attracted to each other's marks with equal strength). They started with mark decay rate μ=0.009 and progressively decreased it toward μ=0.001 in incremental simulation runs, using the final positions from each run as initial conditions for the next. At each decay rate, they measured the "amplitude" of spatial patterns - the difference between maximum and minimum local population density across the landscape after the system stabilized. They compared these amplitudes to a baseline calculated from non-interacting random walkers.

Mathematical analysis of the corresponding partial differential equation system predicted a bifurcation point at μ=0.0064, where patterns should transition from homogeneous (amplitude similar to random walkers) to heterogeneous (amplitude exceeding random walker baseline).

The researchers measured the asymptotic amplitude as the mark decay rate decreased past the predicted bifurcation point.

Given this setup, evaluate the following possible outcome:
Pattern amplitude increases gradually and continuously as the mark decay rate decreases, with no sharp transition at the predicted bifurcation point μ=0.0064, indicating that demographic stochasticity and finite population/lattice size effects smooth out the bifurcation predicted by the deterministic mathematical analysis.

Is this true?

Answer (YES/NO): NO